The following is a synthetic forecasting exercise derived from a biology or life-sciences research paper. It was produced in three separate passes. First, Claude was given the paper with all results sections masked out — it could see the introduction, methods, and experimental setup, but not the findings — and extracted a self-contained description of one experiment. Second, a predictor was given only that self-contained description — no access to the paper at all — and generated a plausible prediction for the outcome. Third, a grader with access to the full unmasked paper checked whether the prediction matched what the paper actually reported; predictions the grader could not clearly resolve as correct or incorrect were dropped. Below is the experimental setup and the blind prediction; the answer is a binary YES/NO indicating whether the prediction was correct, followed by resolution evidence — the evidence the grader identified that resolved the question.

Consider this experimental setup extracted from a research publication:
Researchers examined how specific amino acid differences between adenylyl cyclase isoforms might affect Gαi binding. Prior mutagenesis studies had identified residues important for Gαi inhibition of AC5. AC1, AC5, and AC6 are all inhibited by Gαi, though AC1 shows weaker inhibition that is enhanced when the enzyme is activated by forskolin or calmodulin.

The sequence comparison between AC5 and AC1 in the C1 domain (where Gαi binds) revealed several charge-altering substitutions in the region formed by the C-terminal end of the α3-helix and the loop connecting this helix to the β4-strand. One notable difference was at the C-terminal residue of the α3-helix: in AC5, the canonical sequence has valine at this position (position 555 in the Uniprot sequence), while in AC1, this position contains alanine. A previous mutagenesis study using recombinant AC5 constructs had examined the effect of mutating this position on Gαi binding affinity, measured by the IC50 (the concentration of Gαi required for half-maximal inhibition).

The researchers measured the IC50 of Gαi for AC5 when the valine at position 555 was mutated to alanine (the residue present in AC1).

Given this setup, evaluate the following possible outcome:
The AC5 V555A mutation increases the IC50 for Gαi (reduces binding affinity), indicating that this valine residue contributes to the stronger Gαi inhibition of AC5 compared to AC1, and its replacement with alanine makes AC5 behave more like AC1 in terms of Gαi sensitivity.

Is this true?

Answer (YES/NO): YES